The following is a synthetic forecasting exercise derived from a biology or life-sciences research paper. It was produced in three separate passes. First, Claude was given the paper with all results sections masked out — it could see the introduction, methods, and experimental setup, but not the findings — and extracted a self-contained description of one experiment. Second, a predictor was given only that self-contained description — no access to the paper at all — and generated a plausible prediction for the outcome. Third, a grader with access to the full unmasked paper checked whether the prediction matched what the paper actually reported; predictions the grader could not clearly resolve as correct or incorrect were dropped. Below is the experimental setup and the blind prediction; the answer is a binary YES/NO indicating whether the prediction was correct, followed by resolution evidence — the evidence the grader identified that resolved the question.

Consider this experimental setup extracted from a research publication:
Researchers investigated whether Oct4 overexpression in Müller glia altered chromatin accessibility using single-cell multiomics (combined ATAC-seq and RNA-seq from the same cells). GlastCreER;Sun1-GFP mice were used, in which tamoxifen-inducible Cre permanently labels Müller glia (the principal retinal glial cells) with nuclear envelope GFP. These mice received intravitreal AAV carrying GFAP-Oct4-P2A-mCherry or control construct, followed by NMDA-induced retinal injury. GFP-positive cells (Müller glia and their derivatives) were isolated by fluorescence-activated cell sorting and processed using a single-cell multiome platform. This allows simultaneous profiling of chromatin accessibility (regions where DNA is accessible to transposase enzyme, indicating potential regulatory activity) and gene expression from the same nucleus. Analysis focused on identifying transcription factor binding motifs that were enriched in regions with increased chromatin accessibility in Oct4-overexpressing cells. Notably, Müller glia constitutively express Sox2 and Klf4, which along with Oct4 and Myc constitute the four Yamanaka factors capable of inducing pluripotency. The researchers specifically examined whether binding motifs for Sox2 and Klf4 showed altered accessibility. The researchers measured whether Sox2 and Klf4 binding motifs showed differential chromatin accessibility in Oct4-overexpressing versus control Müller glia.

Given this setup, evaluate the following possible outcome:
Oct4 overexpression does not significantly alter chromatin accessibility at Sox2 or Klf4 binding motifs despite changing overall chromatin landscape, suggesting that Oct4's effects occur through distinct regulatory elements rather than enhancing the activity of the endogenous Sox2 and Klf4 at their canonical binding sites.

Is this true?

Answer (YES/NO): NO